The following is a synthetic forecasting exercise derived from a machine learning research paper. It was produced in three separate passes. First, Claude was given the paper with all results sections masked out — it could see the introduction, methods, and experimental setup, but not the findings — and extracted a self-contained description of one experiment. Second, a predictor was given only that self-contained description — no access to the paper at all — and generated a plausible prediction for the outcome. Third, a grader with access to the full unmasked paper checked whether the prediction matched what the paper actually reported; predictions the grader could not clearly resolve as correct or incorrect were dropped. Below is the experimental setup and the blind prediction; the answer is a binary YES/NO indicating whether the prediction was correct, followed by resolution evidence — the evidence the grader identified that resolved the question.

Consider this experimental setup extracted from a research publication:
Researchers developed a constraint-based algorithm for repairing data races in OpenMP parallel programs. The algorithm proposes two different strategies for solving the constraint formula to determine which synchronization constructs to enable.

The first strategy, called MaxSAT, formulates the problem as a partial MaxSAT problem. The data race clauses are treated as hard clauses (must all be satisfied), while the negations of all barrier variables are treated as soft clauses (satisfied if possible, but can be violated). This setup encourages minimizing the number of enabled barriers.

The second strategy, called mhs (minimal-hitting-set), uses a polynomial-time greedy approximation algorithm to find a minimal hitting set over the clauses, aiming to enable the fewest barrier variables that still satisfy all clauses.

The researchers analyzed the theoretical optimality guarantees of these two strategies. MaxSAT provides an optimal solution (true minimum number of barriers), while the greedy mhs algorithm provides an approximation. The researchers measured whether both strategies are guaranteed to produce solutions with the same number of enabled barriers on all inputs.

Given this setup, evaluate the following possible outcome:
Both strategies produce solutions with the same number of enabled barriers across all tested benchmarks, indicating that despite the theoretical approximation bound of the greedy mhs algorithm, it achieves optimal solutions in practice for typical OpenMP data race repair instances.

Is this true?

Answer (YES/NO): NO